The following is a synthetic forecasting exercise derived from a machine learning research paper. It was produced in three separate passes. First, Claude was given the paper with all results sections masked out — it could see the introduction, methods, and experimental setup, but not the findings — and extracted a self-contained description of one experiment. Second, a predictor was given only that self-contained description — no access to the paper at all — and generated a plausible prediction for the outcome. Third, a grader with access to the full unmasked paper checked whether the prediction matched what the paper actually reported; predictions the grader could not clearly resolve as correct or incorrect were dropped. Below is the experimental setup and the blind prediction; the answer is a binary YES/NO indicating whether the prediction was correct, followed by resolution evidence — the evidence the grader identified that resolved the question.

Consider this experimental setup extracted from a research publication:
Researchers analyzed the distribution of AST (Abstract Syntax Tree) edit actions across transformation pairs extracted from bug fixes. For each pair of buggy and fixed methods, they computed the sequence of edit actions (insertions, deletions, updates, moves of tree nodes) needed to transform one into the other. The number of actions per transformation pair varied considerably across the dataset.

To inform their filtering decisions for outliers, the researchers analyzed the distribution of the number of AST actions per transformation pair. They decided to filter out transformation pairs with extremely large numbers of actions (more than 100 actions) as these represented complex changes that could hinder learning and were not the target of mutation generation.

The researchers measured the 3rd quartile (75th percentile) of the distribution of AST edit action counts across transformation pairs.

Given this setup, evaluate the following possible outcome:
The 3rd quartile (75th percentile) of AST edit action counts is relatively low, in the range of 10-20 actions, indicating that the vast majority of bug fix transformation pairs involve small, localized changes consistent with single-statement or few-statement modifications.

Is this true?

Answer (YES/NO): YES